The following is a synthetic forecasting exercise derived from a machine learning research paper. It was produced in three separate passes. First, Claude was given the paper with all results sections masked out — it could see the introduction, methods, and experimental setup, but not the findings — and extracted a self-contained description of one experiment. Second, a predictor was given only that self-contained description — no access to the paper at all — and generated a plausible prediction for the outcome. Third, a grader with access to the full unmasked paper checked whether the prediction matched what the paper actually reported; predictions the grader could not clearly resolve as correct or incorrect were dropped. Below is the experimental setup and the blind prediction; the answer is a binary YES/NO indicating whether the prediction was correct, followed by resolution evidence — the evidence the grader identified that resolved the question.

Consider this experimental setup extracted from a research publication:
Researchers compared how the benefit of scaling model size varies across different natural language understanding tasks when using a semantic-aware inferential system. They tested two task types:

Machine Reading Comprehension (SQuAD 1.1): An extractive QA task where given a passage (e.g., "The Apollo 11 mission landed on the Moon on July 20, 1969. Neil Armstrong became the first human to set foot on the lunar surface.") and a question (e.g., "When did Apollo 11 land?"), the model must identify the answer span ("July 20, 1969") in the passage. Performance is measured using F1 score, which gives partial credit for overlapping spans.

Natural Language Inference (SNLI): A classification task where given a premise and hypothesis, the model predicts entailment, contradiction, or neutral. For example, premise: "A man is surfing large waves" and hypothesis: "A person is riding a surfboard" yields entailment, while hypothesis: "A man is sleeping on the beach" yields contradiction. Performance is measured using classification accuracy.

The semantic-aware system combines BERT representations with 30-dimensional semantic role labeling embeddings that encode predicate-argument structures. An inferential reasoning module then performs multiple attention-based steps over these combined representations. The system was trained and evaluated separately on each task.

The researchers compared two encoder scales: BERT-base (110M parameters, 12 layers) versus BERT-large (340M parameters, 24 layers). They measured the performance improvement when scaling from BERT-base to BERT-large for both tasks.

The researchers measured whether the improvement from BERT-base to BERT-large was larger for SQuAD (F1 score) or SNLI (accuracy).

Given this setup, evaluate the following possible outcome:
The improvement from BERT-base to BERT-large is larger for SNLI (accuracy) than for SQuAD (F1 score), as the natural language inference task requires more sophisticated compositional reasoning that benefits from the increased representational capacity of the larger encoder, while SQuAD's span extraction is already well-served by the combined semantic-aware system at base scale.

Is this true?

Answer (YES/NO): NO